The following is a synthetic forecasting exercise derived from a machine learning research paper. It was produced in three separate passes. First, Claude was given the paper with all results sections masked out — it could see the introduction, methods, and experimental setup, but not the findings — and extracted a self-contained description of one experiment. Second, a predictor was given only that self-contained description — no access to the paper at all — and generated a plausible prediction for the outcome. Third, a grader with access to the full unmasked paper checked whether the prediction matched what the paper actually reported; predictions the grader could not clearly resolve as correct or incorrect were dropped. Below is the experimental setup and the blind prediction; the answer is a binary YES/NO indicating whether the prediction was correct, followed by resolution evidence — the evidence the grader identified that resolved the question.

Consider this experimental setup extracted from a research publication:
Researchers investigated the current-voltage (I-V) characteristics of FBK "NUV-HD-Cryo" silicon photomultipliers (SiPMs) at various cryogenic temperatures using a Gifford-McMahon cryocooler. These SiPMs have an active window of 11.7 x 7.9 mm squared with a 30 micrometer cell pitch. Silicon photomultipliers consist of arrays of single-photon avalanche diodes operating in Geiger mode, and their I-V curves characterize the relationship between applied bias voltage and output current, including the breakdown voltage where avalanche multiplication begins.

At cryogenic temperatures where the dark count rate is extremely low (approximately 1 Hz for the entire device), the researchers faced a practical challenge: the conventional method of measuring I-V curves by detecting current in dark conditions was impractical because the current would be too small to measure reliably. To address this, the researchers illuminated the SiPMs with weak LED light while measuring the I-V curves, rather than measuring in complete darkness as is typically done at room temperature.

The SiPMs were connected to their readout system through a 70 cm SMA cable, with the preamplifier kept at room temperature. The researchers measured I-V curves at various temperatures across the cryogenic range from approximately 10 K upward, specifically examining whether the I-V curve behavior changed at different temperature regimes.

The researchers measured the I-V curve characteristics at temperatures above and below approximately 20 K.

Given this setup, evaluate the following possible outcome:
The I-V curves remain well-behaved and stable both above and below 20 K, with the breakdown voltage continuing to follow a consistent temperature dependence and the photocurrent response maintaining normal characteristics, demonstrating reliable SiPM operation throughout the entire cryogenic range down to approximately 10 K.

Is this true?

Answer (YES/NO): NO